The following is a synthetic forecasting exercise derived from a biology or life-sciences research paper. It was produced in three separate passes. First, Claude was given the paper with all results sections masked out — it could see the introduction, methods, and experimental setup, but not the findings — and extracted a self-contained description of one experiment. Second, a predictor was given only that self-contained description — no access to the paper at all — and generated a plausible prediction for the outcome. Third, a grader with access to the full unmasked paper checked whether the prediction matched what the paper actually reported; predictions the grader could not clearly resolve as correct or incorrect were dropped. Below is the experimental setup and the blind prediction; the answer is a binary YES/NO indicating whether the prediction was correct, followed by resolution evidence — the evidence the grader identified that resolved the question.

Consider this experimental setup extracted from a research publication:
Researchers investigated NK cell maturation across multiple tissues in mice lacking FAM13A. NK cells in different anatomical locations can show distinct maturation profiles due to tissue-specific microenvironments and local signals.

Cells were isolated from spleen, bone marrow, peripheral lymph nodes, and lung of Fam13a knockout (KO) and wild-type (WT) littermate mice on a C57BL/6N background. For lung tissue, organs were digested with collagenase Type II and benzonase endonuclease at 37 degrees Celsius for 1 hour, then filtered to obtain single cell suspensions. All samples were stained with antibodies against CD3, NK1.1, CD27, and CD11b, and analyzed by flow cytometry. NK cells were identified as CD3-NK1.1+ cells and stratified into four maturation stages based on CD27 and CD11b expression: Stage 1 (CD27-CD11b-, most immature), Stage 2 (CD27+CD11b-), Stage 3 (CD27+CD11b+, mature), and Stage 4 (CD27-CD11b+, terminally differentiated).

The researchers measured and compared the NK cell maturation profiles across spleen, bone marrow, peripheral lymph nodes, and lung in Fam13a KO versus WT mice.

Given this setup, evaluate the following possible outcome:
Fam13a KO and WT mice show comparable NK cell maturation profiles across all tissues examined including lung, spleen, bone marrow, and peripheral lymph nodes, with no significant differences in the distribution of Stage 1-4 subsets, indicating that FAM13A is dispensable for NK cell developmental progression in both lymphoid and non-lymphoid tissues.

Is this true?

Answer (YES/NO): NO